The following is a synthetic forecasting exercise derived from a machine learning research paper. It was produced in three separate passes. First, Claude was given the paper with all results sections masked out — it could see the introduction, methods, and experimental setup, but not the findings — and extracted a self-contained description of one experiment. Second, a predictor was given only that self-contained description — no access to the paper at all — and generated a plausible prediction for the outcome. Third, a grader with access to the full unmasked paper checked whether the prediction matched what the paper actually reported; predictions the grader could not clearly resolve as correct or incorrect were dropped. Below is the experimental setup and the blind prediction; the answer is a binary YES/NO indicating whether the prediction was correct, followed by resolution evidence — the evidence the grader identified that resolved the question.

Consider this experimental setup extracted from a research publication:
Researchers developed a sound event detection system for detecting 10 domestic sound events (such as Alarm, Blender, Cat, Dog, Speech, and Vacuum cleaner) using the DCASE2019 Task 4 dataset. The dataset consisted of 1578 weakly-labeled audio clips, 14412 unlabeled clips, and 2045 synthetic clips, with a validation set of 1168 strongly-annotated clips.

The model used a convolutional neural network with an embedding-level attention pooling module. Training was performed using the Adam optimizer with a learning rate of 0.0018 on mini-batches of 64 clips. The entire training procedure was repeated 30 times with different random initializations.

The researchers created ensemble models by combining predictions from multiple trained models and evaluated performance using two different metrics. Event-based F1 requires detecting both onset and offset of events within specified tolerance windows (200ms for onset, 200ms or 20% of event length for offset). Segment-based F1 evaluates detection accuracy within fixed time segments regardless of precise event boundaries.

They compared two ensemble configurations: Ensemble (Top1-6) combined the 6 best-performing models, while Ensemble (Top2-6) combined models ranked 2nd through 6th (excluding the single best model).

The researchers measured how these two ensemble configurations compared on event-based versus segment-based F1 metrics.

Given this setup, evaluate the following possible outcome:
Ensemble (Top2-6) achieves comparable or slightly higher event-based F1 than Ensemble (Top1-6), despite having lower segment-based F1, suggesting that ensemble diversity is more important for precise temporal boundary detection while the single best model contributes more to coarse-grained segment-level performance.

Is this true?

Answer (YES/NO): YES